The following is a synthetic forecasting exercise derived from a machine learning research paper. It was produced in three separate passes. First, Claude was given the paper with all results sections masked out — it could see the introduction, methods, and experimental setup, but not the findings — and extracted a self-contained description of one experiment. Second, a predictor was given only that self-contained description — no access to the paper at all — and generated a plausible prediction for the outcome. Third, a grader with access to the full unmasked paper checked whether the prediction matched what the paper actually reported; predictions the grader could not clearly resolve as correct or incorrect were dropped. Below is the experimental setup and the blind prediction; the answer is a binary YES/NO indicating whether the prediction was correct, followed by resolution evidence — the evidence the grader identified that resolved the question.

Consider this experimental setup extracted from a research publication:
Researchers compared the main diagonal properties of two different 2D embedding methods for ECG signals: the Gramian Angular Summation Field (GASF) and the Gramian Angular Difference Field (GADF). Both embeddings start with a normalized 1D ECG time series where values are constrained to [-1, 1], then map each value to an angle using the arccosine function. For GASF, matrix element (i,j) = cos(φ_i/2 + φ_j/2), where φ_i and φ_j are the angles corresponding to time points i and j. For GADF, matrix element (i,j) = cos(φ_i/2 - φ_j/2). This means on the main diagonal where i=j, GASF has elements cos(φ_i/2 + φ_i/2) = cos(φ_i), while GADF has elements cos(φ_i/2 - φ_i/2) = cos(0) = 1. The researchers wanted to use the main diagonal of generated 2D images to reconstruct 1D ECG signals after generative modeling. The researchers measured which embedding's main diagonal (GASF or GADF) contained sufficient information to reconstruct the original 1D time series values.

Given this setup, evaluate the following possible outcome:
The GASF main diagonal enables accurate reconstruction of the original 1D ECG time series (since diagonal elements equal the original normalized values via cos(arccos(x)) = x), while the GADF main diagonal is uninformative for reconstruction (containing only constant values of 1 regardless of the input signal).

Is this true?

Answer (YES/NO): YES